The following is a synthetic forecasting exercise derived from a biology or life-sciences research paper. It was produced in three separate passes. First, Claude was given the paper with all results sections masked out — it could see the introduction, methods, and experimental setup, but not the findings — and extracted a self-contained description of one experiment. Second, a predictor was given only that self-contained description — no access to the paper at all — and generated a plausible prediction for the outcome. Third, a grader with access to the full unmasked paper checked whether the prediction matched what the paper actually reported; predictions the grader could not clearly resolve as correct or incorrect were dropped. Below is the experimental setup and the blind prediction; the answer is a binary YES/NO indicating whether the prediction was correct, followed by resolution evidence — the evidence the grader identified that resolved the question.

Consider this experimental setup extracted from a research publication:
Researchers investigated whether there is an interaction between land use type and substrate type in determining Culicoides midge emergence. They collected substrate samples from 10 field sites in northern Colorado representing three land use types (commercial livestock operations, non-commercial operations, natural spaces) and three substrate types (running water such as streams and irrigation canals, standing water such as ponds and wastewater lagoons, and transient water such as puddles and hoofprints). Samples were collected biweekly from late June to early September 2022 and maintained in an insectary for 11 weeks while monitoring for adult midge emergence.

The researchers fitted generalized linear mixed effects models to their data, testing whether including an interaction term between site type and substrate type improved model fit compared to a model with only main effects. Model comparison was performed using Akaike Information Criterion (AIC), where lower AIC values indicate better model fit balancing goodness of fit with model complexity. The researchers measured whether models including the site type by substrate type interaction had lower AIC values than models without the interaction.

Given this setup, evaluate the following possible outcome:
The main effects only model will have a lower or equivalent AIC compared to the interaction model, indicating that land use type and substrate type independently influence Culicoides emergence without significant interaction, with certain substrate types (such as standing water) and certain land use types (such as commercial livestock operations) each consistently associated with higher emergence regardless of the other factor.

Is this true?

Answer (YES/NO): YES